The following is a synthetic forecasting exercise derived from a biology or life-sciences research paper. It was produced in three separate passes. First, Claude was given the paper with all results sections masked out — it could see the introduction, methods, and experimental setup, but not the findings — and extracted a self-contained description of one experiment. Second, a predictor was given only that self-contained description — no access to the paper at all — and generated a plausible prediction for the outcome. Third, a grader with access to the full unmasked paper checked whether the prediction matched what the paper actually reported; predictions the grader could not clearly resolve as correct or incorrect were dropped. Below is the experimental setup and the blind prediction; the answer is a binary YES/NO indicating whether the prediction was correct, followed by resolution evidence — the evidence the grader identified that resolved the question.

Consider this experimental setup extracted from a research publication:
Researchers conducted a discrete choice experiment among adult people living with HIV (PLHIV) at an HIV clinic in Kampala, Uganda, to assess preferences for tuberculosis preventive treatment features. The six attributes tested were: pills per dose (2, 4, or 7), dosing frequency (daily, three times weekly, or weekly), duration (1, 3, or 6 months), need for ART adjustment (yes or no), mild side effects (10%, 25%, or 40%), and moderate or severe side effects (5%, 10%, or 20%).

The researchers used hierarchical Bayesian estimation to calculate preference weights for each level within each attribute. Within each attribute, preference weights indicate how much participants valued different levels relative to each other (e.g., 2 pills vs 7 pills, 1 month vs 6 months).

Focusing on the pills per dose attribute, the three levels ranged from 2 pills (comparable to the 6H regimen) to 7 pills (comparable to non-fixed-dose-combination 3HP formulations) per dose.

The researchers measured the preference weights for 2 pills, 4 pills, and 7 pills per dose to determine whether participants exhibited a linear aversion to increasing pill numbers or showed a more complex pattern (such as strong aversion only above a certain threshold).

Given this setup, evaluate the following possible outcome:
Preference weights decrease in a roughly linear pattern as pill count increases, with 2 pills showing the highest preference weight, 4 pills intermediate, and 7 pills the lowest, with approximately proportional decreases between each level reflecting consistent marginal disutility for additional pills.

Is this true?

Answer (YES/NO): NO